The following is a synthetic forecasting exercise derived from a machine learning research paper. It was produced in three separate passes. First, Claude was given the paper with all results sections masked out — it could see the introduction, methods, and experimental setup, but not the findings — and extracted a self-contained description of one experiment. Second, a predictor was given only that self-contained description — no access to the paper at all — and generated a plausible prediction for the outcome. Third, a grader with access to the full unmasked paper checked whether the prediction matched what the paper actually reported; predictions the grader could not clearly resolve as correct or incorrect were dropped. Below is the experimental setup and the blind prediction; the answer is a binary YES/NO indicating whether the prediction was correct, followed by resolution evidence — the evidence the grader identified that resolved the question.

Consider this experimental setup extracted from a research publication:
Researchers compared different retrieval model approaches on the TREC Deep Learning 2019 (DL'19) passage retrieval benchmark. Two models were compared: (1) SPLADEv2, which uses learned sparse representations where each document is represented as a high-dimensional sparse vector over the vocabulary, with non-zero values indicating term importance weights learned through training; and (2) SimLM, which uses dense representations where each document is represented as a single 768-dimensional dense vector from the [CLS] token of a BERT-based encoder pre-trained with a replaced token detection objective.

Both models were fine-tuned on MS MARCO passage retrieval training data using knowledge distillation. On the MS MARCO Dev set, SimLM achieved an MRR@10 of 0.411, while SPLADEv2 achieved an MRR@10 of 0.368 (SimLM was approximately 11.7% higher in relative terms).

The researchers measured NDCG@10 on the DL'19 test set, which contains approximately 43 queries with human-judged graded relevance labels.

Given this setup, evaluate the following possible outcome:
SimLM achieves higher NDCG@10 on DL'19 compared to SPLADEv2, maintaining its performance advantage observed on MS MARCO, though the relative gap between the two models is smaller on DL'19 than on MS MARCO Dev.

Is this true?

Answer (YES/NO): NO